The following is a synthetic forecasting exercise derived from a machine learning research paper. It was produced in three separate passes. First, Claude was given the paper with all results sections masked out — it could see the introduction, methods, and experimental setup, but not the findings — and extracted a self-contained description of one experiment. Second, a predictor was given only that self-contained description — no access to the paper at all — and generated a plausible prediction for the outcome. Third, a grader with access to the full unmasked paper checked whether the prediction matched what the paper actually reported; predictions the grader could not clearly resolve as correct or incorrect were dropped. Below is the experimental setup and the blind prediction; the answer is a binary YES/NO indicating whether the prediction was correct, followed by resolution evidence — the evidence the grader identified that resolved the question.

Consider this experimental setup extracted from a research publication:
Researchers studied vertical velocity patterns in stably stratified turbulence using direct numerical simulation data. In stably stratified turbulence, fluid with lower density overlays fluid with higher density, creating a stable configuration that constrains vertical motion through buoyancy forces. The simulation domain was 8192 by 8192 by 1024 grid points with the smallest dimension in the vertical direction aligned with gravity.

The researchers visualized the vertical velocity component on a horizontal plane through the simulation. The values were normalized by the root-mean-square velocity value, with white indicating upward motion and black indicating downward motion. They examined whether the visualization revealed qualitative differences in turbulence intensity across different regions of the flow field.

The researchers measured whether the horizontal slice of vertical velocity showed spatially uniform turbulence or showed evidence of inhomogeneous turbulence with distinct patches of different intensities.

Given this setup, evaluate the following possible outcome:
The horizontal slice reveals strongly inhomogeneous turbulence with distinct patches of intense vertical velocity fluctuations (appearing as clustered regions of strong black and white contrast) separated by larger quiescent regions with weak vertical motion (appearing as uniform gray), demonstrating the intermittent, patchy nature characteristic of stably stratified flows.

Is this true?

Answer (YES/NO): YES